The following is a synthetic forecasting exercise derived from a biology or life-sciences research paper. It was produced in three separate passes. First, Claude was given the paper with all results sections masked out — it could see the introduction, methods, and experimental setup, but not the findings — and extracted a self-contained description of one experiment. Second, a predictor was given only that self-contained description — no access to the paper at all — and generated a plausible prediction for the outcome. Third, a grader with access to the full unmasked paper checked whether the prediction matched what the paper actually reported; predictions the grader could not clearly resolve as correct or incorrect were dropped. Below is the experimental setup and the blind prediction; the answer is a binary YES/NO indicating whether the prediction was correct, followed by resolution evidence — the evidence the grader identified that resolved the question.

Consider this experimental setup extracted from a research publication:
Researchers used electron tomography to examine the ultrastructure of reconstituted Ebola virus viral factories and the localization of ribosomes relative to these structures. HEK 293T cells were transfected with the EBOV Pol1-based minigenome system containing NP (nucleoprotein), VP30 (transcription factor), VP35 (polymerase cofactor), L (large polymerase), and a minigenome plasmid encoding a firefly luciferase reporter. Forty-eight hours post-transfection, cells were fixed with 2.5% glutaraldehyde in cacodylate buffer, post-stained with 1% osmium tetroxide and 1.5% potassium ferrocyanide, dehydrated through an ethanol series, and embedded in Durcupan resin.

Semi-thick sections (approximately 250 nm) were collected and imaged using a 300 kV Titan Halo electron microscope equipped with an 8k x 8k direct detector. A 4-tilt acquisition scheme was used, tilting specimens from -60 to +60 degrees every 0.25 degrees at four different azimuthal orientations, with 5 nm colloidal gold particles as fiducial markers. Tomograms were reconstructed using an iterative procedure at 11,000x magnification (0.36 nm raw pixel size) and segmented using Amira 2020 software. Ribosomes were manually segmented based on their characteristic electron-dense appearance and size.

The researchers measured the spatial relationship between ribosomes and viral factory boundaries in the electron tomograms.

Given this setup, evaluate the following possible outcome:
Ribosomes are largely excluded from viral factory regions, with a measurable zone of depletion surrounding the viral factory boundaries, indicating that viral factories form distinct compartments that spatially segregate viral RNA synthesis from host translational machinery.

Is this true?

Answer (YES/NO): NO